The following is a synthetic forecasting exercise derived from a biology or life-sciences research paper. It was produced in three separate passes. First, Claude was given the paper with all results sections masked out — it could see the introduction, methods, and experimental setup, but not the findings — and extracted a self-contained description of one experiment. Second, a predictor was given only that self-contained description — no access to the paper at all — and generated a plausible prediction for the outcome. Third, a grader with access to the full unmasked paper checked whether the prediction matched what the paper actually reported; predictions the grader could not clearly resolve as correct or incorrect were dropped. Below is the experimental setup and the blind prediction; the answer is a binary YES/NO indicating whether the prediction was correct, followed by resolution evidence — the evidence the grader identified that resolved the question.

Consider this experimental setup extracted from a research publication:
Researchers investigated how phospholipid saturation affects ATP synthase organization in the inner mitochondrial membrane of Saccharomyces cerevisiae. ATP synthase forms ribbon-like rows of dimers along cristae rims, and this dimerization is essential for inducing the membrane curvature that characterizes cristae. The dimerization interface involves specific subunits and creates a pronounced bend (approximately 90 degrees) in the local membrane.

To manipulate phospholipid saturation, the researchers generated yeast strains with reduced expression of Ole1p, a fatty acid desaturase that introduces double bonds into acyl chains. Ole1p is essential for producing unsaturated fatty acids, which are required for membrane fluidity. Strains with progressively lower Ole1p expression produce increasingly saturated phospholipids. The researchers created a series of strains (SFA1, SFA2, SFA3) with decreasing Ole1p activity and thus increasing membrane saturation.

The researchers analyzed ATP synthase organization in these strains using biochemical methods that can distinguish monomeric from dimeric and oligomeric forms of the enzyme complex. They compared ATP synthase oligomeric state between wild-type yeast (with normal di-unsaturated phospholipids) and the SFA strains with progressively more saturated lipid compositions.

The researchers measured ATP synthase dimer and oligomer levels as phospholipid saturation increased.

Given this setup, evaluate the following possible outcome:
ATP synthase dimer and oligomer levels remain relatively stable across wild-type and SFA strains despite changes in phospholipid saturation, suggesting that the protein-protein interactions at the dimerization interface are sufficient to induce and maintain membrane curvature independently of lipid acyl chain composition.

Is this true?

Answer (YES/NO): NO